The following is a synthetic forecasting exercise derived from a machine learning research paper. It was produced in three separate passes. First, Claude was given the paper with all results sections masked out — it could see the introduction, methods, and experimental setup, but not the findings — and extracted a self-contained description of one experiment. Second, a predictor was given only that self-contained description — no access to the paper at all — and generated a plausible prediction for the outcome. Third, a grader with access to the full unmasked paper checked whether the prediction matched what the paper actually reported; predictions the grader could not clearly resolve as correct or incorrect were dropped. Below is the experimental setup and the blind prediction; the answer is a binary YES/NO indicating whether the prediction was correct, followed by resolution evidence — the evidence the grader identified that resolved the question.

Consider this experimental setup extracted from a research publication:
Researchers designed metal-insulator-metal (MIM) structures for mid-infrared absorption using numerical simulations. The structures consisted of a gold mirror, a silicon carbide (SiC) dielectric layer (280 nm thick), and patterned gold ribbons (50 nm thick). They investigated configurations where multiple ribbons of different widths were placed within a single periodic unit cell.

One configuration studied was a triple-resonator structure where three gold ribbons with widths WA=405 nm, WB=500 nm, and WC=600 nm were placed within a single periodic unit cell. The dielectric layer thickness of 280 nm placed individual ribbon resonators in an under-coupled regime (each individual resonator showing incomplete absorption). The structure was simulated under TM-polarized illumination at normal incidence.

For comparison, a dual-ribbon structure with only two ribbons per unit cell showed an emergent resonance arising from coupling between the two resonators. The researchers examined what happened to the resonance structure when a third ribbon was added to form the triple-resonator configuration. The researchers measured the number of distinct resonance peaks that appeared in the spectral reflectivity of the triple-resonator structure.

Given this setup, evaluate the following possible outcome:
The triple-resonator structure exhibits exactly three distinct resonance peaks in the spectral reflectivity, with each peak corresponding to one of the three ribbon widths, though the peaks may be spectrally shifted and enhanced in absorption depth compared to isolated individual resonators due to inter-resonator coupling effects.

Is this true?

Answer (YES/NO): NO